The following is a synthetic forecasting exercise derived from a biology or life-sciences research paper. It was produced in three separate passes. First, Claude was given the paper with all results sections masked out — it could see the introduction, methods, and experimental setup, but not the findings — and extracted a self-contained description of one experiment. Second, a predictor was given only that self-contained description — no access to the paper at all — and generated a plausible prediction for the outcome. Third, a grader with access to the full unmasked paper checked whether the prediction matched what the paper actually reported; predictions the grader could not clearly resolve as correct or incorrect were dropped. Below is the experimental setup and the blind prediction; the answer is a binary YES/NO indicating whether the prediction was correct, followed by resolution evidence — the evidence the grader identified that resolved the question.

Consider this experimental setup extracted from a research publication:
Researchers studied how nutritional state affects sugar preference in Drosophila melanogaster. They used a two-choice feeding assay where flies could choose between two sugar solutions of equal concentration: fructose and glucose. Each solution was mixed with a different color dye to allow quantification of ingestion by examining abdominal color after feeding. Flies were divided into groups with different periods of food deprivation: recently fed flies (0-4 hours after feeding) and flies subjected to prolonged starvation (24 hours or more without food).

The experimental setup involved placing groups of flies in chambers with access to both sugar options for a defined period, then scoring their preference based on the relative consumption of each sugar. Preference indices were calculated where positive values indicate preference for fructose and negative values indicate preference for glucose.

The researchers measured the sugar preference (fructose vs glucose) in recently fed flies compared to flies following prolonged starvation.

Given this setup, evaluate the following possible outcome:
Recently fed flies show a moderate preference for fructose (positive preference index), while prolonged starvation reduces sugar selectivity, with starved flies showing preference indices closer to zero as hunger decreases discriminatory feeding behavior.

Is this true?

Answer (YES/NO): NO